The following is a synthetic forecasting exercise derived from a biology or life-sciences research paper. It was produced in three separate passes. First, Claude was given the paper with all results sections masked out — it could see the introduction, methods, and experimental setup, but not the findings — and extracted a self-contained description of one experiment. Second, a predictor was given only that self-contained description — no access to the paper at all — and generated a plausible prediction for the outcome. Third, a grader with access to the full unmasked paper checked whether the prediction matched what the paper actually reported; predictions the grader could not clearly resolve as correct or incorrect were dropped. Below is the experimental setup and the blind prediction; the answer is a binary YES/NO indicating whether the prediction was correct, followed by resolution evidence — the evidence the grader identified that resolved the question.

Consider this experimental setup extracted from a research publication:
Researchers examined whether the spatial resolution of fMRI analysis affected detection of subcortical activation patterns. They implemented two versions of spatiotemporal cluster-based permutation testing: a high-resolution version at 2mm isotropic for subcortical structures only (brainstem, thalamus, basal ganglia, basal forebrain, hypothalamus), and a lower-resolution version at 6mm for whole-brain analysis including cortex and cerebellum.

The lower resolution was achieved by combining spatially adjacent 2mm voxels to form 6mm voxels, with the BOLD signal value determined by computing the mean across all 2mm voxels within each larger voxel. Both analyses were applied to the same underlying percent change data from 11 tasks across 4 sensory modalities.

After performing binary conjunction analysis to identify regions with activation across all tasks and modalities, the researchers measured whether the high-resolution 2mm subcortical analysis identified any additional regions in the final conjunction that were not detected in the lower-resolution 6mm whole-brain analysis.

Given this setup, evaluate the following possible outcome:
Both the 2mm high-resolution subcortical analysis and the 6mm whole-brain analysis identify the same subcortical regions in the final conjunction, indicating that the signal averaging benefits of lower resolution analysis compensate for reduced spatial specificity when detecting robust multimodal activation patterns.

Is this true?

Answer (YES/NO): YES